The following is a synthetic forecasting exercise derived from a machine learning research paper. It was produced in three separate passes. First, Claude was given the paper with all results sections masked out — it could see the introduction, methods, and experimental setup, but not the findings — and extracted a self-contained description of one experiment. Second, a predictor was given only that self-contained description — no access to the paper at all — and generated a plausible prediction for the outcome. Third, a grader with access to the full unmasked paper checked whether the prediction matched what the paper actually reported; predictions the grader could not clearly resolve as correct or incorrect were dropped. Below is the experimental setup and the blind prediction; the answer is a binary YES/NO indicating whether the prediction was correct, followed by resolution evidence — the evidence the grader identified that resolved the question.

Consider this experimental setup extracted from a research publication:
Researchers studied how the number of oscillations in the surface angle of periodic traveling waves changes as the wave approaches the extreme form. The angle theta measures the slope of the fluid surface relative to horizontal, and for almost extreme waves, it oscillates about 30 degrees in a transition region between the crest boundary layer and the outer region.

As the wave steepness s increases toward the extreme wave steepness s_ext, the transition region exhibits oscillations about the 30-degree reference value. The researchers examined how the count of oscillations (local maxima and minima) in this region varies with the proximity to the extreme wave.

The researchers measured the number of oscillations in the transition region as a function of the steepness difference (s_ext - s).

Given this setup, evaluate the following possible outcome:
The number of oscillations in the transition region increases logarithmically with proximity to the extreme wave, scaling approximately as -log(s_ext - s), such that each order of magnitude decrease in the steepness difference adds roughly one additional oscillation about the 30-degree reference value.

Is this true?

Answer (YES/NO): NO